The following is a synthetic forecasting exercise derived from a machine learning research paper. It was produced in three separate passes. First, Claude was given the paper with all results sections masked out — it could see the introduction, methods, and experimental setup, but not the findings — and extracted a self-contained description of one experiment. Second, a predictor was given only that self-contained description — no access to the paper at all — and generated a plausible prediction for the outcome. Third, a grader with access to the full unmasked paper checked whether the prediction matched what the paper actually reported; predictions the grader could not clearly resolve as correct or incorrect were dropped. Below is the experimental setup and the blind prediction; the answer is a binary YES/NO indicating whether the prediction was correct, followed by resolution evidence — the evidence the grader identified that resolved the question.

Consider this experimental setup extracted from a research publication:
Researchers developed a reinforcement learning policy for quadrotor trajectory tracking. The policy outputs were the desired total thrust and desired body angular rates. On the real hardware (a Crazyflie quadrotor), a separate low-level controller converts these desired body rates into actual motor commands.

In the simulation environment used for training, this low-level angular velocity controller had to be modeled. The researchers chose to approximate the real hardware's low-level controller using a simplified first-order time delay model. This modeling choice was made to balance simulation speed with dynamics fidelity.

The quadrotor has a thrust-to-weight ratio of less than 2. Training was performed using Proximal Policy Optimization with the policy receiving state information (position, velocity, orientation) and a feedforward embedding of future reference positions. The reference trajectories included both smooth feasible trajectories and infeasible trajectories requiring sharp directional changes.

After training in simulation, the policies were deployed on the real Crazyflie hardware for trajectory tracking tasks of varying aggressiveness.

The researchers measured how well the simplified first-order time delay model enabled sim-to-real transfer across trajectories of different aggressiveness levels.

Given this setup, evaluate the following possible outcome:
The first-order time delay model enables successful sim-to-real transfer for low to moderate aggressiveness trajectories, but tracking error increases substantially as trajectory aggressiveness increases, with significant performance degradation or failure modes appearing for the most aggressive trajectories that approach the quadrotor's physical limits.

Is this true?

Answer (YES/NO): NO